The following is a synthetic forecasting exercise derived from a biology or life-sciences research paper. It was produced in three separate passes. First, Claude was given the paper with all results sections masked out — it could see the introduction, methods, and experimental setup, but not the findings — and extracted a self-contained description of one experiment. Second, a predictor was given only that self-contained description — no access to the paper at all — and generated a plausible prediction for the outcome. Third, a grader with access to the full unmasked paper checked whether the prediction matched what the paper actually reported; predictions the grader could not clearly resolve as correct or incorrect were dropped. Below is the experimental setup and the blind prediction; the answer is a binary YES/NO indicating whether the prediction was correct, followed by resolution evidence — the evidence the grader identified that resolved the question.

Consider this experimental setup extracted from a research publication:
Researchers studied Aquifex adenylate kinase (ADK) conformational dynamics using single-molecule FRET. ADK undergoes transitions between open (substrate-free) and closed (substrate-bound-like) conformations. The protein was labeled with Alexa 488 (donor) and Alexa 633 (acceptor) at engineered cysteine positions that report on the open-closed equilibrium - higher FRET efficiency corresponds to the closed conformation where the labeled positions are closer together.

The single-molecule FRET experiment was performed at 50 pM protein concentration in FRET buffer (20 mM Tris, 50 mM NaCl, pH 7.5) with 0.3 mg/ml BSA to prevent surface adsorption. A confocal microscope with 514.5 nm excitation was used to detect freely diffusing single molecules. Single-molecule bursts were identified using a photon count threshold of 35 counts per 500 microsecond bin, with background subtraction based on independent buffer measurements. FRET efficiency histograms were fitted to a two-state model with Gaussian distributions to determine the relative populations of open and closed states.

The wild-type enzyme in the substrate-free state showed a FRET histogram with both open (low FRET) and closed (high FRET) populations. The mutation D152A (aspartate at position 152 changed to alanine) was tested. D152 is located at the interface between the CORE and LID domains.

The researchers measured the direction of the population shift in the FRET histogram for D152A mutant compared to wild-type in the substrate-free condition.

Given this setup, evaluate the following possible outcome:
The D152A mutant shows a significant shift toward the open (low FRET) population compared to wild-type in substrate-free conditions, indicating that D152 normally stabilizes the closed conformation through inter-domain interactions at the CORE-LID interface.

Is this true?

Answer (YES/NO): NO